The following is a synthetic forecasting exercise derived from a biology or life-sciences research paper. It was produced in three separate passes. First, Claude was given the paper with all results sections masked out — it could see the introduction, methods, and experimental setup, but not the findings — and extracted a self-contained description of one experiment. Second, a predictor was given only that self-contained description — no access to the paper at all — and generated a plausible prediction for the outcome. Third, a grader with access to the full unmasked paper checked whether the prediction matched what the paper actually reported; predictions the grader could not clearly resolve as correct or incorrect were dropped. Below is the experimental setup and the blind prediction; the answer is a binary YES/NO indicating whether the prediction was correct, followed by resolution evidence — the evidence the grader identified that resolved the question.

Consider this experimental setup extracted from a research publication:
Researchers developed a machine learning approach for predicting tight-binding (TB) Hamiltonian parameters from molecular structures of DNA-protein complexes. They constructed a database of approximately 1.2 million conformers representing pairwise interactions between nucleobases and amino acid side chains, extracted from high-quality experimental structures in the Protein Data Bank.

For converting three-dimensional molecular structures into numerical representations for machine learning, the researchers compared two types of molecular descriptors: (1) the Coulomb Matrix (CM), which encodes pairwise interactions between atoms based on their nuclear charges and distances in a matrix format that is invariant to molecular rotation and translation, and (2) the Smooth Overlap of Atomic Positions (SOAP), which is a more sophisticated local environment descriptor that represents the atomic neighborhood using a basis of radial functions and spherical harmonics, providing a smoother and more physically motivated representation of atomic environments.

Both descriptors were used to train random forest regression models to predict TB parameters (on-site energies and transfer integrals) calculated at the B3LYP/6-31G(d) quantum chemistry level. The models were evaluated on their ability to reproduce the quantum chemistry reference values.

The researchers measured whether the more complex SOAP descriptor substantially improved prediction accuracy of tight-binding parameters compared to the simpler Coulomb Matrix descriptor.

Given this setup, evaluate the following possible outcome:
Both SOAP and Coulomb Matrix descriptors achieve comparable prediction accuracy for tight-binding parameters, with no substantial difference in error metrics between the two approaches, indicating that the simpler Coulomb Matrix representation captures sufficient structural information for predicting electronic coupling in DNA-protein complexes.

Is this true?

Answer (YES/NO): YES